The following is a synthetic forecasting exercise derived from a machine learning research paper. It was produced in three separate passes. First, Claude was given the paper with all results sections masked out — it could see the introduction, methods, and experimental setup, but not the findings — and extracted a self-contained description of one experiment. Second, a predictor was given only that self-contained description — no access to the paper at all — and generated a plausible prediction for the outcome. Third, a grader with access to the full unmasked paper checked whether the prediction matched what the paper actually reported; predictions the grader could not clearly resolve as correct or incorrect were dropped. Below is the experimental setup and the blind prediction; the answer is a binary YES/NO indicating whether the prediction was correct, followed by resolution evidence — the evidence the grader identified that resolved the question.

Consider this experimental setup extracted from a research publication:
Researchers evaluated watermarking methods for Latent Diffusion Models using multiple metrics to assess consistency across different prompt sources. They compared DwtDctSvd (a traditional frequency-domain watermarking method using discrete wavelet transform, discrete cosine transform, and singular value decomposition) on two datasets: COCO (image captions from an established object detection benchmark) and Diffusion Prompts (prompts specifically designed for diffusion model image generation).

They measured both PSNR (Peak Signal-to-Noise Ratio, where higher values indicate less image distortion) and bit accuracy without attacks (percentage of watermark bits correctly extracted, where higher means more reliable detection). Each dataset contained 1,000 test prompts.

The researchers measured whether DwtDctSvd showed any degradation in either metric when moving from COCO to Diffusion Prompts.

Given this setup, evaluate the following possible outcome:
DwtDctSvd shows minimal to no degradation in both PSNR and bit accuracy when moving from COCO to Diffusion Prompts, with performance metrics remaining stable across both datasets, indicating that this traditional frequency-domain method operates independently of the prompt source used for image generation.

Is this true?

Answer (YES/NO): YES